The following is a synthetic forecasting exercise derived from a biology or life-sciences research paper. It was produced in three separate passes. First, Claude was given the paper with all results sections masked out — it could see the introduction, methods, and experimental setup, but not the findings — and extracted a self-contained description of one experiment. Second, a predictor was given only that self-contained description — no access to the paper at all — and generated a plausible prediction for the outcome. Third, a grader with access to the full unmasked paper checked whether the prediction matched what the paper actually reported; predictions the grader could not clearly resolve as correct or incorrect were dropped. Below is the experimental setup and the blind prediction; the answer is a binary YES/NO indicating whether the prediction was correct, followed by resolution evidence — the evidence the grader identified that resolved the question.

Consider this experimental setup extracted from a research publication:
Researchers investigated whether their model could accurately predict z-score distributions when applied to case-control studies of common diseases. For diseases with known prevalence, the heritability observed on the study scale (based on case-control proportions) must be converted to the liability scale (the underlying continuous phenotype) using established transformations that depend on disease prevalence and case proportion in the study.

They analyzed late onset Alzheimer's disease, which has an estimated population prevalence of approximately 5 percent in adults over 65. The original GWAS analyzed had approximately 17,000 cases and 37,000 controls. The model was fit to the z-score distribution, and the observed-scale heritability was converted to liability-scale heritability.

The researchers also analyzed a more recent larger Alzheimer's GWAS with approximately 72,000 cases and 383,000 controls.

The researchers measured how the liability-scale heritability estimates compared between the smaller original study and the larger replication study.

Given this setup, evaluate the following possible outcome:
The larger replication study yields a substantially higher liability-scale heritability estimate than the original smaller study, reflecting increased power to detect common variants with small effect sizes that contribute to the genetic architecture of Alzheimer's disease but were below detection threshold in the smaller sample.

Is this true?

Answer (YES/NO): NO